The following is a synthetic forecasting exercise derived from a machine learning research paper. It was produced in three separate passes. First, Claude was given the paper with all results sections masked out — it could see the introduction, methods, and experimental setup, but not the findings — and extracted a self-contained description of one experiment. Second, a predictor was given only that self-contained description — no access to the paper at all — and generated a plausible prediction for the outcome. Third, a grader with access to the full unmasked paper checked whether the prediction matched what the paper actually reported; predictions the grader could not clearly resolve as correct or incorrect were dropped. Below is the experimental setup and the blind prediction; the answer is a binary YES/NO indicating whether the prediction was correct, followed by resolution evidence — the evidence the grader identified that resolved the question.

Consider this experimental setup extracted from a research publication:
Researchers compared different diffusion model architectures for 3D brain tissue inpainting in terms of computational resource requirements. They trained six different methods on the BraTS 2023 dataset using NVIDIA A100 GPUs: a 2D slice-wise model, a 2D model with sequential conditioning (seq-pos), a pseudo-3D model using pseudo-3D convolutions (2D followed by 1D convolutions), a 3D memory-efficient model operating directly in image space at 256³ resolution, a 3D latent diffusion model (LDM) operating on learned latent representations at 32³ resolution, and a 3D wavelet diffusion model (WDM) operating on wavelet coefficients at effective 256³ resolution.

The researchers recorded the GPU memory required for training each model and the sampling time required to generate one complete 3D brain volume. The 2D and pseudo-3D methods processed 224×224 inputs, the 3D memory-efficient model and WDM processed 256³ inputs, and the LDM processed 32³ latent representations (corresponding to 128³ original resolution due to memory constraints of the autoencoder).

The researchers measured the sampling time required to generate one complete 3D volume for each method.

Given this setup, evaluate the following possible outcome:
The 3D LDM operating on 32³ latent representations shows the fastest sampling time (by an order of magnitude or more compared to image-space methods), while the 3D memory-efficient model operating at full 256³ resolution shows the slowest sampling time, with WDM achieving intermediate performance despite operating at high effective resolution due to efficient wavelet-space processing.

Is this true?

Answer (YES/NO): NO